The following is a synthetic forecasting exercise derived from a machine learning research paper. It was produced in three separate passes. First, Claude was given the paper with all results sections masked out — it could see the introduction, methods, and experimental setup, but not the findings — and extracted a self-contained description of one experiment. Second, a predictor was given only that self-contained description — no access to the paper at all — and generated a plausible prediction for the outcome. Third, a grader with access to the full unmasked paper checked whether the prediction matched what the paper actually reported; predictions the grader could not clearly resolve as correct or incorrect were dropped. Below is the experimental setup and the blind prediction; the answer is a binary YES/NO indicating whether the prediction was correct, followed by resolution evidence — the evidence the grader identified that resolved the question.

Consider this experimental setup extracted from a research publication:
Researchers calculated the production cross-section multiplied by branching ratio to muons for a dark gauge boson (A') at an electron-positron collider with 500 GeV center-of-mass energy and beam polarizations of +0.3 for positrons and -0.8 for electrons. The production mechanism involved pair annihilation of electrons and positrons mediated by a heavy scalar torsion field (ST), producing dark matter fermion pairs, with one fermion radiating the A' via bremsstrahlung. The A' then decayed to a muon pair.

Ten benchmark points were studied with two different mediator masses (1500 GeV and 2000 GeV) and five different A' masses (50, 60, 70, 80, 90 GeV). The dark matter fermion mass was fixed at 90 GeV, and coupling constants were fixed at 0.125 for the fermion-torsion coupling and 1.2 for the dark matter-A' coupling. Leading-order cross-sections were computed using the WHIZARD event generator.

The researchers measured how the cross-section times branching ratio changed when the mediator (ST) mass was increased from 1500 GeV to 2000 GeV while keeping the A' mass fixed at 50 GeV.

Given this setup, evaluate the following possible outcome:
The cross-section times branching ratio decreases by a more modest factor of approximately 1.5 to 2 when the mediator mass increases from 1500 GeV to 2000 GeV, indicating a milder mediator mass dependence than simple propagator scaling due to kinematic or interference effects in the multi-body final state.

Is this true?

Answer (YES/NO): NO